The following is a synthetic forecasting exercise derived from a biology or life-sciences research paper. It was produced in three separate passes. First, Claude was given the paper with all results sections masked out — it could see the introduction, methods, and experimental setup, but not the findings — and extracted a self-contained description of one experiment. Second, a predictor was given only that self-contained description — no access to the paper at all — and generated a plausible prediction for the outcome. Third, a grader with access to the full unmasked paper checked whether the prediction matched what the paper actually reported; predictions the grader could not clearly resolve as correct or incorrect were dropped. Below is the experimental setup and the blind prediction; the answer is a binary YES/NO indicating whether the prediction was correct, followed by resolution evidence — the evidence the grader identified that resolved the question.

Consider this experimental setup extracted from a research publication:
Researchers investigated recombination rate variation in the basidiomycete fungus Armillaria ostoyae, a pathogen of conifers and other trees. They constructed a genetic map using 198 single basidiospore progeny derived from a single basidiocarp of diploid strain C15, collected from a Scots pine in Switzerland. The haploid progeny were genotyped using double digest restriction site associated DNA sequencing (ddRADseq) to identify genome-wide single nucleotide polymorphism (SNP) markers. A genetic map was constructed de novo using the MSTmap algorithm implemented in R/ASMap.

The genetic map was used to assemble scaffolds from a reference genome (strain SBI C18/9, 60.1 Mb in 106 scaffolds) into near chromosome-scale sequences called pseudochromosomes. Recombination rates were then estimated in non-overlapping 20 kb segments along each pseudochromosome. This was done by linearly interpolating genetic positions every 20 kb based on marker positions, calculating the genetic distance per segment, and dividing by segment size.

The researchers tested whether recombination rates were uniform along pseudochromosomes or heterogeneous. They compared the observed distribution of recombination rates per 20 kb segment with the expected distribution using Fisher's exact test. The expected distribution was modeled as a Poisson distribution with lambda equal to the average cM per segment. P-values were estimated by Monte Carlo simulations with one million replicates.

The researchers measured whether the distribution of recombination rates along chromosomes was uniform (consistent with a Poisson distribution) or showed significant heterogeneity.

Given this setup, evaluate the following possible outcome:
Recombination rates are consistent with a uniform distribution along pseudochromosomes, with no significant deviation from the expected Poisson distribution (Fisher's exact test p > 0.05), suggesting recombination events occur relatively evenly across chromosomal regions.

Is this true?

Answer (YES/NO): NO